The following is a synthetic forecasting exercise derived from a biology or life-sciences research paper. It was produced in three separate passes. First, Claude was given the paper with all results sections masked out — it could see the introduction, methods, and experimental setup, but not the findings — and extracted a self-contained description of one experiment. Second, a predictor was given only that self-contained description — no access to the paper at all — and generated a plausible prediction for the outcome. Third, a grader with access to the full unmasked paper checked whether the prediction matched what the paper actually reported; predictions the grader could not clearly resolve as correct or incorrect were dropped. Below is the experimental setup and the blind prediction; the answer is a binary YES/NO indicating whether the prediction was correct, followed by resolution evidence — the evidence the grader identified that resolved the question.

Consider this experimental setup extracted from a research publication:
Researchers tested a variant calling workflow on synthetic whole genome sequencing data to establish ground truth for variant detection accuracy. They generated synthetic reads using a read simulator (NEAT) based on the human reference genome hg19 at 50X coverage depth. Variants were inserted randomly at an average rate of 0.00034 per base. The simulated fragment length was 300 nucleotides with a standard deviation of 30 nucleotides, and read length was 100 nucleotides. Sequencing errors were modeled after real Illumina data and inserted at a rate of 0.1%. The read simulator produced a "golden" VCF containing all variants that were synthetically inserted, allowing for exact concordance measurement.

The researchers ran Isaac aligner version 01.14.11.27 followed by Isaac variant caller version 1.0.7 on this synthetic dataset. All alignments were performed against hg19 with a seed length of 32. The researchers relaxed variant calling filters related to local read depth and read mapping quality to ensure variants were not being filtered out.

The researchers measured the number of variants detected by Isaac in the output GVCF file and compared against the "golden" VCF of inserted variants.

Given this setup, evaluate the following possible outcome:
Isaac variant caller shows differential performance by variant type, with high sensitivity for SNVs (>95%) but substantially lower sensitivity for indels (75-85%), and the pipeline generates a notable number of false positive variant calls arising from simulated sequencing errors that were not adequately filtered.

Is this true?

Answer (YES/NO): NO